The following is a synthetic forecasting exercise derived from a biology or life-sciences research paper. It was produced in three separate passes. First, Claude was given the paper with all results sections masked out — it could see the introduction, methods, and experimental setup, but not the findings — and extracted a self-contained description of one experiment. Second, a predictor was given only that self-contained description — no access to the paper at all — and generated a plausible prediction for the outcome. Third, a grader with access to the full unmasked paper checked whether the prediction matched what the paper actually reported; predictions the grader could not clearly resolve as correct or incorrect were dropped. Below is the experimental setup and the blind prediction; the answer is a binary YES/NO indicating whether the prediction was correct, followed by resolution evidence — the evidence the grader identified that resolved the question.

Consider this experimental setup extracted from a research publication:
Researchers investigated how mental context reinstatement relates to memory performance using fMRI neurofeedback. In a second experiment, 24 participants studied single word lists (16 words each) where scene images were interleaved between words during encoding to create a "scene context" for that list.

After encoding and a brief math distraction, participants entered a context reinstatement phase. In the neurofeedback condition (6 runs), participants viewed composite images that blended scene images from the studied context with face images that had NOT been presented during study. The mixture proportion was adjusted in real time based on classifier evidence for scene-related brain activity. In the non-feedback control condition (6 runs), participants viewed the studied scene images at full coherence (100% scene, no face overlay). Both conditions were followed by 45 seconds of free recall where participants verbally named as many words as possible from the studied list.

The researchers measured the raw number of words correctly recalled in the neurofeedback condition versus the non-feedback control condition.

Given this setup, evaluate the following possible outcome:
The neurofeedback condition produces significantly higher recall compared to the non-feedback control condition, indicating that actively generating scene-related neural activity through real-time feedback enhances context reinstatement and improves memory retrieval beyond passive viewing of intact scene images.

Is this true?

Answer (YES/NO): NO